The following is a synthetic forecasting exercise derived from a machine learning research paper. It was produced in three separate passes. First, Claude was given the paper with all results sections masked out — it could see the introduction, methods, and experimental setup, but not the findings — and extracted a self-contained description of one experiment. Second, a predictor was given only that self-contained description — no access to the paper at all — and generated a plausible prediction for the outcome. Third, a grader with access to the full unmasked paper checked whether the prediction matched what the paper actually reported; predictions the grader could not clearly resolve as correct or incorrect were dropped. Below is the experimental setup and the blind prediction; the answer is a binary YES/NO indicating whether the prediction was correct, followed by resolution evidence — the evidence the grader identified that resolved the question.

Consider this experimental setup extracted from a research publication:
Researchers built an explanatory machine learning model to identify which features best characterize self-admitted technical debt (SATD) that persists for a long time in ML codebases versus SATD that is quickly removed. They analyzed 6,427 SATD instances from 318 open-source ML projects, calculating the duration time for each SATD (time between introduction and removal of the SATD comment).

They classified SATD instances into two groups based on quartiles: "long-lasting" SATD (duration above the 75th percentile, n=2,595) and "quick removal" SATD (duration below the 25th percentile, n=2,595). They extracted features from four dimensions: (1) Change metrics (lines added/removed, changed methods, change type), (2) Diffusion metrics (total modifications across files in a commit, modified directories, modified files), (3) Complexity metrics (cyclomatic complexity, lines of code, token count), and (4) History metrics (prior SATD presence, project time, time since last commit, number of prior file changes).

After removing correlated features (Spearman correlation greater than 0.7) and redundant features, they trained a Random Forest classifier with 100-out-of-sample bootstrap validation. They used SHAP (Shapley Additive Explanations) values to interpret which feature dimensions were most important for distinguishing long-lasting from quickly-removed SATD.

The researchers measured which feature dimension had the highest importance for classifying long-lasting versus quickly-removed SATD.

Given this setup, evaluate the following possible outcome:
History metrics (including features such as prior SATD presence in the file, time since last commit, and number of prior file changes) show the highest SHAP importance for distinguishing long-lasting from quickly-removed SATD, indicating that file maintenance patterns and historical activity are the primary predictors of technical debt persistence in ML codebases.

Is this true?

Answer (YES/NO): NO